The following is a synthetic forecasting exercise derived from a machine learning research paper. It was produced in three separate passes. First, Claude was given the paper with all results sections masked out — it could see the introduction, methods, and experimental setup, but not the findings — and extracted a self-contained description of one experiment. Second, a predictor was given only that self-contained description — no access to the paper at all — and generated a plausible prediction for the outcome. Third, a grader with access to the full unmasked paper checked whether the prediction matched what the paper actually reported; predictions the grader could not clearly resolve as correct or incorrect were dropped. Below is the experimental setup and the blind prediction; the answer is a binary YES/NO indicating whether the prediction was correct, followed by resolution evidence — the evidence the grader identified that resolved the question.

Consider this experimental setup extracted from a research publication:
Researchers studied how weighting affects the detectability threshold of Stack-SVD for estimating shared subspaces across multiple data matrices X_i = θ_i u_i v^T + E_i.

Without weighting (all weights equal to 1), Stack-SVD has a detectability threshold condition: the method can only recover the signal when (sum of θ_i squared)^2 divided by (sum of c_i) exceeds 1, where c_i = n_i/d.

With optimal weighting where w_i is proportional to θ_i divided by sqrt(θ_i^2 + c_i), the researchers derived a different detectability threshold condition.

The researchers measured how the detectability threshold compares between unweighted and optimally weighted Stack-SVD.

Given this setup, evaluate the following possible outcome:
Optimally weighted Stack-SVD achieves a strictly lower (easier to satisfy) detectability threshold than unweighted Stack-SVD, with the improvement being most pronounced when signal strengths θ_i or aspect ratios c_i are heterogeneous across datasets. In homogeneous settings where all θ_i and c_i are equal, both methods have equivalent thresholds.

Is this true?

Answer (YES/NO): YES